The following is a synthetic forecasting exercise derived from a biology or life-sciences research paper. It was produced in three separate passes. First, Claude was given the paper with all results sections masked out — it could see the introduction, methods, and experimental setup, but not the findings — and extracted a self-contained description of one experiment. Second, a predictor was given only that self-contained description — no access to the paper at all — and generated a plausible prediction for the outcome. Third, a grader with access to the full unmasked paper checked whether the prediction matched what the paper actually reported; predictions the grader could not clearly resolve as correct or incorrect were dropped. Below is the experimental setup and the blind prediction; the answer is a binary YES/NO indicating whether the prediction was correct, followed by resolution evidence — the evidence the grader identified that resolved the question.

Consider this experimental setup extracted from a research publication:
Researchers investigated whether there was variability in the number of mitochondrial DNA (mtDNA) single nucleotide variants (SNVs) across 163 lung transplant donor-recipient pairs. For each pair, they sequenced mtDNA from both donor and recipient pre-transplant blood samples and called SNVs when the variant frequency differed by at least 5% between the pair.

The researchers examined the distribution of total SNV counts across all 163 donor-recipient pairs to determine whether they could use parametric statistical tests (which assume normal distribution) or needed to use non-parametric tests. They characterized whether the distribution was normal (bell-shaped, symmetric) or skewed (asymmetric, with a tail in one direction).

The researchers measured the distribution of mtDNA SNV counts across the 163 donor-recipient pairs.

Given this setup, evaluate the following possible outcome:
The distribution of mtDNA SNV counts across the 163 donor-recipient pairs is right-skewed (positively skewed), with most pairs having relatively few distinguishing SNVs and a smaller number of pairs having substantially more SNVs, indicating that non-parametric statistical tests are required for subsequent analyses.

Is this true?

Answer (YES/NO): YES